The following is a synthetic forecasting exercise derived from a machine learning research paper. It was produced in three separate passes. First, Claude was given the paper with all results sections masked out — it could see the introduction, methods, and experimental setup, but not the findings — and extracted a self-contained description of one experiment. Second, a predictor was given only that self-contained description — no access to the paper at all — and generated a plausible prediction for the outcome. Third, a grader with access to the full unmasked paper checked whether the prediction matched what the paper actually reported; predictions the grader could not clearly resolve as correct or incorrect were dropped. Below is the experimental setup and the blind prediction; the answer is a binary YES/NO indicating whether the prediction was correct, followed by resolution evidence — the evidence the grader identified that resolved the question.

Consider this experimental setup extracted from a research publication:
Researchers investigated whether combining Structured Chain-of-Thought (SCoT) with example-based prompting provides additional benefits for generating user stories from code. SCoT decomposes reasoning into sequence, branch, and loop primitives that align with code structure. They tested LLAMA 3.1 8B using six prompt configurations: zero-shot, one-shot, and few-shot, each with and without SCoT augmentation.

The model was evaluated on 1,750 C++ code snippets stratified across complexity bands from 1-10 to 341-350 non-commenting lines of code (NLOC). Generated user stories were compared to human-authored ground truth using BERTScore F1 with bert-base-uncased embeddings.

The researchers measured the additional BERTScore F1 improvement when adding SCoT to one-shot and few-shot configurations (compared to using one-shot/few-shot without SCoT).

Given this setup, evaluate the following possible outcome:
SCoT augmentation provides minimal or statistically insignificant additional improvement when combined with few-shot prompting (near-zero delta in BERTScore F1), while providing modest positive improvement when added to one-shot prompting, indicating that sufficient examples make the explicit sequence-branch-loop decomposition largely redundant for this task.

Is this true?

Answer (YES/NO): NO